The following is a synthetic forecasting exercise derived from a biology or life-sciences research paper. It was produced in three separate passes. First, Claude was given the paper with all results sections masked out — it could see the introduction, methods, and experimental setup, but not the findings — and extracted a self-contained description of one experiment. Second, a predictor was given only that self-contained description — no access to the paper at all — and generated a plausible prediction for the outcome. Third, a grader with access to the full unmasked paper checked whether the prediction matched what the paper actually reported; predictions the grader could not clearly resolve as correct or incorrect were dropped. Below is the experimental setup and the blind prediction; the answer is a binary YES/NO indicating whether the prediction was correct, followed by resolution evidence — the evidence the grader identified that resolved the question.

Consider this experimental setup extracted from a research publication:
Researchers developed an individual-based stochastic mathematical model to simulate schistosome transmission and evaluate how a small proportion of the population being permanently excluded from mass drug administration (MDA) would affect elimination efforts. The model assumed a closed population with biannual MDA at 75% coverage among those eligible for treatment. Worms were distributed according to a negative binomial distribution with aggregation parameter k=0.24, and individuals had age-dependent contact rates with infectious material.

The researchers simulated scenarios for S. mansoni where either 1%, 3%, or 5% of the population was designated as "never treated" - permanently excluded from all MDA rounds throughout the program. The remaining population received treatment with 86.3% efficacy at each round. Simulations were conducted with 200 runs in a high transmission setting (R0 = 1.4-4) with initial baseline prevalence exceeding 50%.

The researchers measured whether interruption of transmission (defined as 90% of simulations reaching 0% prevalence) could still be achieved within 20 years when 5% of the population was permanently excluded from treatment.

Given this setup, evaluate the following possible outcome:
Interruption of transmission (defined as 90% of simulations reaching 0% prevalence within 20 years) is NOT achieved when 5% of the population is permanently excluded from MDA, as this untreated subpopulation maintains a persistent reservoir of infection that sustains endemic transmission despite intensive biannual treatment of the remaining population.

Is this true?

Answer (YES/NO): YES